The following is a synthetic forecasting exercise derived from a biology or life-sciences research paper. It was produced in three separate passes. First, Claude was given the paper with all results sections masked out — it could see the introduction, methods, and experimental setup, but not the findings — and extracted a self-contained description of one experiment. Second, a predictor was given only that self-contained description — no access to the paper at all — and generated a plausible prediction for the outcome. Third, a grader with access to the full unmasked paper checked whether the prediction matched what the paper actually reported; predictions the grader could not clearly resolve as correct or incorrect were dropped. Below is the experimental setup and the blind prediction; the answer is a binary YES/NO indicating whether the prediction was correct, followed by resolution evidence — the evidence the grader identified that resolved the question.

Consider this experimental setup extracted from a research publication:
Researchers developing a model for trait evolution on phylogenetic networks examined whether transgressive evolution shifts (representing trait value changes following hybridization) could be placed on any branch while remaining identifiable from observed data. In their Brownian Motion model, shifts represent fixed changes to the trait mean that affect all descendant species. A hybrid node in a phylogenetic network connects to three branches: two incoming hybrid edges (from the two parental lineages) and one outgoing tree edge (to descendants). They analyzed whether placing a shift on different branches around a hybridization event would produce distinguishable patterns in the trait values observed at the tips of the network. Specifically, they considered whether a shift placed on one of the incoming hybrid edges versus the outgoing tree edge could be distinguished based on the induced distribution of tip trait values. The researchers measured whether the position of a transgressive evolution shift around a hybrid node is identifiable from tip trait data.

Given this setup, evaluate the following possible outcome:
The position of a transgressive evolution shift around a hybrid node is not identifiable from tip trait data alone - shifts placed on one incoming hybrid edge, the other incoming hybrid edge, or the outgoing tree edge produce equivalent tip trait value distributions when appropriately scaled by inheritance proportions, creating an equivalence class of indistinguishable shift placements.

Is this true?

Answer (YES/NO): YES